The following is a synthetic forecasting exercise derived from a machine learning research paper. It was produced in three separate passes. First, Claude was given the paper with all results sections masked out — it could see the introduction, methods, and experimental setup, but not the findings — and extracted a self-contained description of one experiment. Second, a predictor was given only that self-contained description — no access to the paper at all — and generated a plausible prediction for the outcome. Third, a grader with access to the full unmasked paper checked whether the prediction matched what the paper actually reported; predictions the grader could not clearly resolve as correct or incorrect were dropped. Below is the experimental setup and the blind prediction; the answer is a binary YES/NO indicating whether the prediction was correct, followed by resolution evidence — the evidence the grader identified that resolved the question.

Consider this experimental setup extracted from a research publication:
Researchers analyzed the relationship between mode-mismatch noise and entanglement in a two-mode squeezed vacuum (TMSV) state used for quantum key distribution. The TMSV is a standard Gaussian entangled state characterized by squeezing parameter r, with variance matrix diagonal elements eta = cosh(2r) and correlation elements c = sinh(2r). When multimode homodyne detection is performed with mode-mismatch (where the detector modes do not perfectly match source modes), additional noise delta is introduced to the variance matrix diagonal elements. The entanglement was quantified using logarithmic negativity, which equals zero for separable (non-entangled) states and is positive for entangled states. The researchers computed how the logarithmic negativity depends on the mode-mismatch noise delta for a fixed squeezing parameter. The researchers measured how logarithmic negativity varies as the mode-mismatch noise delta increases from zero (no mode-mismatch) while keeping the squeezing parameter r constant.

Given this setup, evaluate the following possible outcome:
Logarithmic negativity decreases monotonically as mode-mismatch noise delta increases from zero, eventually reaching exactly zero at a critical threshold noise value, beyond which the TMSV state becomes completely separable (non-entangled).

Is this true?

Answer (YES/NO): YES